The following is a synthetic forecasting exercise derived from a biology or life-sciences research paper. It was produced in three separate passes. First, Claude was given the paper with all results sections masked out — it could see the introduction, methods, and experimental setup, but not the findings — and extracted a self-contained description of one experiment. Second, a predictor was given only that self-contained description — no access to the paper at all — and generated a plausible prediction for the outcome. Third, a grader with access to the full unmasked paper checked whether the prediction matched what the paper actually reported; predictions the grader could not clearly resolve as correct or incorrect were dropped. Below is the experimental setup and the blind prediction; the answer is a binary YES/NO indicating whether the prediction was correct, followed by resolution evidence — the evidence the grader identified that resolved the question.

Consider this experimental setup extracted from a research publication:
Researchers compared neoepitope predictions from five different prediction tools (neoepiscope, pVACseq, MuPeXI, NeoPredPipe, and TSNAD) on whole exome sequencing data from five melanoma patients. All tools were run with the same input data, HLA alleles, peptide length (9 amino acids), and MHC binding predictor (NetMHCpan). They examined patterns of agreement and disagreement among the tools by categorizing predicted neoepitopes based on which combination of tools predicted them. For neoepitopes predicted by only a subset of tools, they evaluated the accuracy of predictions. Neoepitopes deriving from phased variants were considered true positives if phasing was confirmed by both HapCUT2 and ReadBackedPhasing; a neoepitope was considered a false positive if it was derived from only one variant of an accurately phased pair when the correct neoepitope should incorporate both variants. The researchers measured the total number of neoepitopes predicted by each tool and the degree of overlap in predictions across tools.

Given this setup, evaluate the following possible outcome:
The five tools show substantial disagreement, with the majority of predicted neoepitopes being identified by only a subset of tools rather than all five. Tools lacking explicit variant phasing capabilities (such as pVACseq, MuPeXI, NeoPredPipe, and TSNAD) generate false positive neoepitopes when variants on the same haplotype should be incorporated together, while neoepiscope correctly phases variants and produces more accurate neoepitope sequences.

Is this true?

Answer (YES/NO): NO